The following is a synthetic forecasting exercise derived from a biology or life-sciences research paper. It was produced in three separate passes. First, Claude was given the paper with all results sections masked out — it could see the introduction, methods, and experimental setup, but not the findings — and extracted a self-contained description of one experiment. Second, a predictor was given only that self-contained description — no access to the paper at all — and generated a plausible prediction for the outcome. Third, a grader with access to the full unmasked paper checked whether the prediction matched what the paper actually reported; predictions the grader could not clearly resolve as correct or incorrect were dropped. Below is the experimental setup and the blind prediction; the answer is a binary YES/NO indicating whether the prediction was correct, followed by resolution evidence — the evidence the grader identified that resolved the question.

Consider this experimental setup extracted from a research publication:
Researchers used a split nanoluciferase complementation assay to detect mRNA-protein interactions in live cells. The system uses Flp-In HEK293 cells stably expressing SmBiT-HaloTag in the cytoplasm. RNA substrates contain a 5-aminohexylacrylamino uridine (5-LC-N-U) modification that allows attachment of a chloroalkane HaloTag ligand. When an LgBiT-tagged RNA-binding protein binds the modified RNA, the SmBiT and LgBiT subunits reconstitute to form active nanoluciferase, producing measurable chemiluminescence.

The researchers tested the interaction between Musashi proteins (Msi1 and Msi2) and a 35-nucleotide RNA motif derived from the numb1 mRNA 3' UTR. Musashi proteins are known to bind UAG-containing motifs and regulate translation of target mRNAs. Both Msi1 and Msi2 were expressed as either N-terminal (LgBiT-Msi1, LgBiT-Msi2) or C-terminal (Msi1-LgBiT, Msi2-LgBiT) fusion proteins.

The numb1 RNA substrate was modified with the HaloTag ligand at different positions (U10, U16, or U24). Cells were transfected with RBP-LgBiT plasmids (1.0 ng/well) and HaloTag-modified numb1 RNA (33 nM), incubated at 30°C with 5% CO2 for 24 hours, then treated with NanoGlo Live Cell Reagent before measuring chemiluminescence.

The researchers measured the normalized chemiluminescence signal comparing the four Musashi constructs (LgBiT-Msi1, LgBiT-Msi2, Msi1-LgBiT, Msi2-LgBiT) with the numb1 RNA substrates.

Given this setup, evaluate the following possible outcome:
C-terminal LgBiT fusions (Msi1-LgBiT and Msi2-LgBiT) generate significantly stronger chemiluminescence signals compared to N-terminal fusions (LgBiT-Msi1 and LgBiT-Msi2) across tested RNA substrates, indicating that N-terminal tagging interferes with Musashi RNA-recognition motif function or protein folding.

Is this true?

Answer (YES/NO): NO